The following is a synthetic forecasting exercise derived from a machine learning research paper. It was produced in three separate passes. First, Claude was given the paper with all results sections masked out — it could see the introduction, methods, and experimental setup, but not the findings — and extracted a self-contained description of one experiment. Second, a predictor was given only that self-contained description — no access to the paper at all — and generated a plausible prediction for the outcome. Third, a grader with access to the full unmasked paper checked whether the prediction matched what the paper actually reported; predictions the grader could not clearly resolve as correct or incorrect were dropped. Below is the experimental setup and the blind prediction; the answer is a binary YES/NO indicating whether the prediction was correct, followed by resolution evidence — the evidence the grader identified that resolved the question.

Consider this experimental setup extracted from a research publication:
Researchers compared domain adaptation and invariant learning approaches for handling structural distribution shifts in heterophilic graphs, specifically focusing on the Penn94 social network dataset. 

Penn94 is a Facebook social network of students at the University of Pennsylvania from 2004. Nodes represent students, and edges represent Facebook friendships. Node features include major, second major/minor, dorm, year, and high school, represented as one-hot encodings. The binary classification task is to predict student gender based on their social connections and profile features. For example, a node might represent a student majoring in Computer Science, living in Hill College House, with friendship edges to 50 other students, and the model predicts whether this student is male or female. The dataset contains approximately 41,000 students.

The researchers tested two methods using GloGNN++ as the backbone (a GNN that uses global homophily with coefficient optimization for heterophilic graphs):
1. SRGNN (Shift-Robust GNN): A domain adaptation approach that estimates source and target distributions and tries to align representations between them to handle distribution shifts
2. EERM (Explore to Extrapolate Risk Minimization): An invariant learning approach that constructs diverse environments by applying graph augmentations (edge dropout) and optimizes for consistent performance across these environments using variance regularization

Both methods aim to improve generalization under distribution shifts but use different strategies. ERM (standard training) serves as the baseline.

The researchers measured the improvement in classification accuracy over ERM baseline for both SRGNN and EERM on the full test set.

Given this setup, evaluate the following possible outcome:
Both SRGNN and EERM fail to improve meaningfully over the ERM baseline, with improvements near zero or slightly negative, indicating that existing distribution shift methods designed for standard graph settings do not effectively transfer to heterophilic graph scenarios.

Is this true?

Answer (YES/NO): NO